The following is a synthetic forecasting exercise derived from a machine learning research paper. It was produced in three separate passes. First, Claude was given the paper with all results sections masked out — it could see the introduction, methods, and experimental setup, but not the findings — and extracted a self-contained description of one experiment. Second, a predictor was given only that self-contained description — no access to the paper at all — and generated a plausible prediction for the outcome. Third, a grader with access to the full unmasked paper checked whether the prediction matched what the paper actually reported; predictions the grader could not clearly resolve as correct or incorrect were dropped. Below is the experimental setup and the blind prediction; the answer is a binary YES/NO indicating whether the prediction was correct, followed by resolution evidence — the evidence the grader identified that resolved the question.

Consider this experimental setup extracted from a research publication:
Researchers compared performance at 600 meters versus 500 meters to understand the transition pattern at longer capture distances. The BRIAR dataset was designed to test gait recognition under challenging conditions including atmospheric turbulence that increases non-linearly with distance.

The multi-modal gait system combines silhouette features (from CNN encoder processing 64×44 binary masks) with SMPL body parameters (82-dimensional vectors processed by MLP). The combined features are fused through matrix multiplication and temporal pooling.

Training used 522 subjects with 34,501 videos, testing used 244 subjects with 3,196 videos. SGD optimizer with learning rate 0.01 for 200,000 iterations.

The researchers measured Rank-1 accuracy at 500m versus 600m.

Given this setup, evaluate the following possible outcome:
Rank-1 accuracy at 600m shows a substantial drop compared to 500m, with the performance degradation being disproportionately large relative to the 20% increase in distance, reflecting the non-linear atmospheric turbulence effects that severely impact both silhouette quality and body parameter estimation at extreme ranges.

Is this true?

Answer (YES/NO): NO